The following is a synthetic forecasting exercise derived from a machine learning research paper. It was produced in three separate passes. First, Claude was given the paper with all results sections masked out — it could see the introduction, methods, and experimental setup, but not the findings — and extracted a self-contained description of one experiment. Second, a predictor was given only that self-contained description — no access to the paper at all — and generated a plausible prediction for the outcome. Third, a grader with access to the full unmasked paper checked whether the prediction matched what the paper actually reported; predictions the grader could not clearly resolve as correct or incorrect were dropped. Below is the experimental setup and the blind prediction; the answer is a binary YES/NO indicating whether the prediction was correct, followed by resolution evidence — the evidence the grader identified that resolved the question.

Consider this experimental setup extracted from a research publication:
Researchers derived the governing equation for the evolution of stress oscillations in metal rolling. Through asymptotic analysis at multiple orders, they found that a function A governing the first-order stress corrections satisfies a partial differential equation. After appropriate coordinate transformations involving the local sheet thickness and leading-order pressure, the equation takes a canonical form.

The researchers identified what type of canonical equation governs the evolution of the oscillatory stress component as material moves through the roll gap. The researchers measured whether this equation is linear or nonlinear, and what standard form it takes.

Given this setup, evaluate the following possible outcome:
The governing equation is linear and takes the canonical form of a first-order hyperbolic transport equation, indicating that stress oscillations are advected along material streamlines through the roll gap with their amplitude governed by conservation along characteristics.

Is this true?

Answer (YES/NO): NO